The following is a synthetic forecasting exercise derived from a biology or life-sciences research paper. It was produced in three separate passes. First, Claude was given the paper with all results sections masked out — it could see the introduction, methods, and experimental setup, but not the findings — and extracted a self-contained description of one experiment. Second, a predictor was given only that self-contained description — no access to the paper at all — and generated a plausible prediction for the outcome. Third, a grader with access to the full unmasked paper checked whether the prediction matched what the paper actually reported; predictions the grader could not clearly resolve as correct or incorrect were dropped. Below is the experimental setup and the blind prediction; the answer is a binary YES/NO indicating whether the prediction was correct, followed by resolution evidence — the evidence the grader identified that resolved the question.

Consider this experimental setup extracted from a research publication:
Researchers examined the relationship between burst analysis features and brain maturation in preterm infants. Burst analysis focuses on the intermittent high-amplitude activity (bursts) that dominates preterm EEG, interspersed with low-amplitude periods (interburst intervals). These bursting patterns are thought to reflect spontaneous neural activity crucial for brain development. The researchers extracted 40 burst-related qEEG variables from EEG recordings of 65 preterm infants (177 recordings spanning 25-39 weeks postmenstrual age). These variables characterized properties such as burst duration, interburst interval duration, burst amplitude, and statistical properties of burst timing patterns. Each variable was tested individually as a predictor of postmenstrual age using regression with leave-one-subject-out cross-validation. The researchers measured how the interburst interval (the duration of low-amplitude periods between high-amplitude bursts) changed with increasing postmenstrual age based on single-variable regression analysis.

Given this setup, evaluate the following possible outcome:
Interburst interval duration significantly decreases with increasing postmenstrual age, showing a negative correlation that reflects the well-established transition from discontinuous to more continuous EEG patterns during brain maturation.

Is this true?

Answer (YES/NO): NO